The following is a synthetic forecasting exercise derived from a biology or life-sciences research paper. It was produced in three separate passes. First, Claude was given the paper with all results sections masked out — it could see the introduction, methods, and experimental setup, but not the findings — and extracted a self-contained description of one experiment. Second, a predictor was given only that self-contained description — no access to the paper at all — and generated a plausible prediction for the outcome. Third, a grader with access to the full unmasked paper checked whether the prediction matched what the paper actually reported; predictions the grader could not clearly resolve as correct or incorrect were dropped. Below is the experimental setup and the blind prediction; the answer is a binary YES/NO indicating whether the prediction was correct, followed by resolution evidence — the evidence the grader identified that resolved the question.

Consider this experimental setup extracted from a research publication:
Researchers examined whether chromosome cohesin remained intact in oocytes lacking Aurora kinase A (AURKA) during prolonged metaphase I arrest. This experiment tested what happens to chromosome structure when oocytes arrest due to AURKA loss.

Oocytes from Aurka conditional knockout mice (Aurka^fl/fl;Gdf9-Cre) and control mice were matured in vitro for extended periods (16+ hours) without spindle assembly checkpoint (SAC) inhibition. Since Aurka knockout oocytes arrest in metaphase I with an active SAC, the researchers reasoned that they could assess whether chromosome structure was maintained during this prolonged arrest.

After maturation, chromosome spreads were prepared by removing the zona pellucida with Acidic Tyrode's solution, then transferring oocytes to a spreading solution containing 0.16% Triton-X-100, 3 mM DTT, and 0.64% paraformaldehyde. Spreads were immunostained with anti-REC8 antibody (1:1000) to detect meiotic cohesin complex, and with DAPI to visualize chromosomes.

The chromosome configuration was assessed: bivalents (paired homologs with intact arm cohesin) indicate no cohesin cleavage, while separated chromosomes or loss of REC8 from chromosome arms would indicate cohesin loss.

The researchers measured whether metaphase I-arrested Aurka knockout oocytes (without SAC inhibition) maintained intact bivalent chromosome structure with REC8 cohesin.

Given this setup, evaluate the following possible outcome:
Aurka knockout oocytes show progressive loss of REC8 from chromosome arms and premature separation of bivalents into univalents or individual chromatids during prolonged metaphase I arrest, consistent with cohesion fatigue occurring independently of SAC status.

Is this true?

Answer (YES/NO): NO